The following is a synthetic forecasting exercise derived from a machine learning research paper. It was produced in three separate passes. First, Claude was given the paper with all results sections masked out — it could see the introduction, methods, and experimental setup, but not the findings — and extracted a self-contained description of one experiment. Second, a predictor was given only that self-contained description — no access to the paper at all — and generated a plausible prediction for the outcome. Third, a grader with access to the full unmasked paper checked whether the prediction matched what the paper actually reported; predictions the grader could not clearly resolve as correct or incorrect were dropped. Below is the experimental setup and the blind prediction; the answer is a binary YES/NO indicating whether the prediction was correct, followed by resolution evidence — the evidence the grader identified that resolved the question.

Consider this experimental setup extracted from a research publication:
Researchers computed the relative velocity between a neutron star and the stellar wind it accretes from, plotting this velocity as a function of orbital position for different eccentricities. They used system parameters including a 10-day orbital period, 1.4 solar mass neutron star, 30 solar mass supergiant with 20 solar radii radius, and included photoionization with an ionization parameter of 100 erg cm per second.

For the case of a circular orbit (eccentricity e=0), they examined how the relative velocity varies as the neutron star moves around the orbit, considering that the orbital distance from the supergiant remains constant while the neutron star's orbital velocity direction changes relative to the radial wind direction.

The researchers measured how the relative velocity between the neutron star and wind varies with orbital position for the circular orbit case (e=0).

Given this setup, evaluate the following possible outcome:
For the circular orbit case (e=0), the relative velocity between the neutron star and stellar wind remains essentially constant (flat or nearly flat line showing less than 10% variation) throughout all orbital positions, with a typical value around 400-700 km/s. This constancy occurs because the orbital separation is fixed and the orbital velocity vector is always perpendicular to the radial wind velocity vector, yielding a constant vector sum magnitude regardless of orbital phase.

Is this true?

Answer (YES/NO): YES